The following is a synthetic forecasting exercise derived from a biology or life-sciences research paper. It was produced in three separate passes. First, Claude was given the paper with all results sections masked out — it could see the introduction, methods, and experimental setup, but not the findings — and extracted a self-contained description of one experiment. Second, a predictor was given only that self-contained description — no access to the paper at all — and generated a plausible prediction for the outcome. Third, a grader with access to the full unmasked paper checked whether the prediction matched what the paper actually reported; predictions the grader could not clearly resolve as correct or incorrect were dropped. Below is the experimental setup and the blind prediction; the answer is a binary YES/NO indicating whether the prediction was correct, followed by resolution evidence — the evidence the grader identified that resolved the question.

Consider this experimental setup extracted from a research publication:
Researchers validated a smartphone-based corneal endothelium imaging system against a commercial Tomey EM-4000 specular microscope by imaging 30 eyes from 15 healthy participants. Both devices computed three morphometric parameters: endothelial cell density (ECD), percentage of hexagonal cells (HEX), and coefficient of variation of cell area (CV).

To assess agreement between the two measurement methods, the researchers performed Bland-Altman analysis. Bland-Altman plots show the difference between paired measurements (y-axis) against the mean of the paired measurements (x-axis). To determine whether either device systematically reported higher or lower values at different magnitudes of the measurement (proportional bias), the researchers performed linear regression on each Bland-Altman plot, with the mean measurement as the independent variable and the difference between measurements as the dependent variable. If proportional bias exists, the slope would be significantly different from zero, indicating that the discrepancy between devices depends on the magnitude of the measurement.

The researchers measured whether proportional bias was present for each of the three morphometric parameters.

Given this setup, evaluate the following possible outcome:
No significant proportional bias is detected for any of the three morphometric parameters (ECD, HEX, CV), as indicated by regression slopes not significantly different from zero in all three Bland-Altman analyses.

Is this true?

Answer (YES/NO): YES